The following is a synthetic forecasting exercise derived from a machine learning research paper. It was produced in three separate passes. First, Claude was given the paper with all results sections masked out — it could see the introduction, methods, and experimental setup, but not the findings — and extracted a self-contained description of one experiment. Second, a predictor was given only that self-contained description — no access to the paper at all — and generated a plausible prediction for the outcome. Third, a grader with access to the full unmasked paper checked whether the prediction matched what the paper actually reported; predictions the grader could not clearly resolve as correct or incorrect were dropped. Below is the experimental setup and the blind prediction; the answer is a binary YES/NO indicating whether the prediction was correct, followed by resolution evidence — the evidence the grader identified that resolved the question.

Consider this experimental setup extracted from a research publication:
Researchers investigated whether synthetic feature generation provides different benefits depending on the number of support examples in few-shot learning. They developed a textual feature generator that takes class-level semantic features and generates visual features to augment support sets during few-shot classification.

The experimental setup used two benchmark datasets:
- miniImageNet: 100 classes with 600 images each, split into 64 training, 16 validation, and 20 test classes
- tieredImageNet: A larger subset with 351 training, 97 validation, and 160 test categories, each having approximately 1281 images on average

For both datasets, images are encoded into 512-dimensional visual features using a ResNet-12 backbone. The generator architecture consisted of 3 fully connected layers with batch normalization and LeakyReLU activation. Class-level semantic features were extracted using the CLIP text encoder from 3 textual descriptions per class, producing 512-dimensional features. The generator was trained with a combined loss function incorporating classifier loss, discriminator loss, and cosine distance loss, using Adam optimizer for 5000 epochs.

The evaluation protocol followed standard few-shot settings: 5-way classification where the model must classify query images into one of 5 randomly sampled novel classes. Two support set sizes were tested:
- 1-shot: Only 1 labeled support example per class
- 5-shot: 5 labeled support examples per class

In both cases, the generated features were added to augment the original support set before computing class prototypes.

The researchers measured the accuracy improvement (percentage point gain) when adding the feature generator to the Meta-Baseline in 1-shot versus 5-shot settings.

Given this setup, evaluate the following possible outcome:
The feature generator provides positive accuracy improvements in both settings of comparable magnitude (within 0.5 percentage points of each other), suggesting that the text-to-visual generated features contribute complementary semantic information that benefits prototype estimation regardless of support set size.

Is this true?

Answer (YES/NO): NO